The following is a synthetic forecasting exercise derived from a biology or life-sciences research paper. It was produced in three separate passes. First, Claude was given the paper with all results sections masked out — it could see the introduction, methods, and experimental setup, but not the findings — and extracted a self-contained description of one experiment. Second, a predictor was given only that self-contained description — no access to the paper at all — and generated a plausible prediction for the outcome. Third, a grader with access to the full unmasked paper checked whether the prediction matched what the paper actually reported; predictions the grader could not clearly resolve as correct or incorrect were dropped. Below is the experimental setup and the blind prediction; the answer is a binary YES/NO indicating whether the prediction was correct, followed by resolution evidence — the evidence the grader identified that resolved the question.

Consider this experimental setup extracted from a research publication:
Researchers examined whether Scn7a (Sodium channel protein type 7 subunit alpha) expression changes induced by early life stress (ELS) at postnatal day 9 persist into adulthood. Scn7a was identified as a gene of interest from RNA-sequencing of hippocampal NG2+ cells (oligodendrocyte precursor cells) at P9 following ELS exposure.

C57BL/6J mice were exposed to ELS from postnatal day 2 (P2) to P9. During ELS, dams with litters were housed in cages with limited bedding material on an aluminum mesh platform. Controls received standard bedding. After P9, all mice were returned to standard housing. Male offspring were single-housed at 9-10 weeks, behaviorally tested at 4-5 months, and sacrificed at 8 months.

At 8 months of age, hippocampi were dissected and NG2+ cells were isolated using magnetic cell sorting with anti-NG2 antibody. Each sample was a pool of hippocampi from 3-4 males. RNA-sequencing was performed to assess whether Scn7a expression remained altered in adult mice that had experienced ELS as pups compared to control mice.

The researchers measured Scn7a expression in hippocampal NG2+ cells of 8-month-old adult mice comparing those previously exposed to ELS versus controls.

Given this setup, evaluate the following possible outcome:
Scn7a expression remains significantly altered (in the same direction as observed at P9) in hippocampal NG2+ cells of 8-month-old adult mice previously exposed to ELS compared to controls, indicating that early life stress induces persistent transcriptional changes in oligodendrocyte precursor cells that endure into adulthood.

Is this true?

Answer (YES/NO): YES